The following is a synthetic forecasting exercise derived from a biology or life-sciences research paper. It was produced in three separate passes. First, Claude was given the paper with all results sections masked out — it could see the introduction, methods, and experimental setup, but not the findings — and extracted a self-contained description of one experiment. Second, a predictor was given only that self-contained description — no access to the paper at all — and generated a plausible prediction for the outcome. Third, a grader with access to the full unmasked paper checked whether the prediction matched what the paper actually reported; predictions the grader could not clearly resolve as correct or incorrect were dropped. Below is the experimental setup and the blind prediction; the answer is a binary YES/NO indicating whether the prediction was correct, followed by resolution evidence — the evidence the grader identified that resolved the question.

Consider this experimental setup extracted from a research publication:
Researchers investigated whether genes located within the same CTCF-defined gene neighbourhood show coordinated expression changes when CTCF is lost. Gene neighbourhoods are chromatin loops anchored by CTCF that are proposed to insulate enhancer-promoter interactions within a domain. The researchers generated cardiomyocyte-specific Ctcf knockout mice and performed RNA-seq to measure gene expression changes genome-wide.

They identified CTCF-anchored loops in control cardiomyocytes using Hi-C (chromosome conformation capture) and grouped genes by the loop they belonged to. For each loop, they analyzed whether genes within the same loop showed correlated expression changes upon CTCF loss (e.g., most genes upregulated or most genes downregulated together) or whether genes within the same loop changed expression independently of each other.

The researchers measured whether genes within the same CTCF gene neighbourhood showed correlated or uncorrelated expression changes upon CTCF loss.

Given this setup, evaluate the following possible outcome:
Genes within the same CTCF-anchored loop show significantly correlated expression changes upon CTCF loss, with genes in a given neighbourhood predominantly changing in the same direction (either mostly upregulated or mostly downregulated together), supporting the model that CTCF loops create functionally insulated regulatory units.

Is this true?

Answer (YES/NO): NO